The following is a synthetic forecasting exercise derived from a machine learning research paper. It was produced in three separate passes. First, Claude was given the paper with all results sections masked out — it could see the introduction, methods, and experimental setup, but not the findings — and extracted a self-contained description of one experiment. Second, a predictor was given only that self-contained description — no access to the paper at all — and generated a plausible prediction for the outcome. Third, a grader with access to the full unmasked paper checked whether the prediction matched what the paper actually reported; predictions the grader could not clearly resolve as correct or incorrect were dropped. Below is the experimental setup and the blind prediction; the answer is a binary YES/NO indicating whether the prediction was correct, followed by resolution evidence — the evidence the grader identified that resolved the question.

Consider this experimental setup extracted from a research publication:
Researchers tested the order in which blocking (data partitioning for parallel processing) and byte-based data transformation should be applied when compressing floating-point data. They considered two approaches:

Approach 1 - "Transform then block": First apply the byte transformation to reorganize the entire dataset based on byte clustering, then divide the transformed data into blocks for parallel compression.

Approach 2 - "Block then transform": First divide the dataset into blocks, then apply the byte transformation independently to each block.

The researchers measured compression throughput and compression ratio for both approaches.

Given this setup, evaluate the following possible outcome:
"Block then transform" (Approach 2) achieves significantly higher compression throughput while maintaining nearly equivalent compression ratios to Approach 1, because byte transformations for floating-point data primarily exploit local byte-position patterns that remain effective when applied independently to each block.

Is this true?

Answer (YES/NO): YES